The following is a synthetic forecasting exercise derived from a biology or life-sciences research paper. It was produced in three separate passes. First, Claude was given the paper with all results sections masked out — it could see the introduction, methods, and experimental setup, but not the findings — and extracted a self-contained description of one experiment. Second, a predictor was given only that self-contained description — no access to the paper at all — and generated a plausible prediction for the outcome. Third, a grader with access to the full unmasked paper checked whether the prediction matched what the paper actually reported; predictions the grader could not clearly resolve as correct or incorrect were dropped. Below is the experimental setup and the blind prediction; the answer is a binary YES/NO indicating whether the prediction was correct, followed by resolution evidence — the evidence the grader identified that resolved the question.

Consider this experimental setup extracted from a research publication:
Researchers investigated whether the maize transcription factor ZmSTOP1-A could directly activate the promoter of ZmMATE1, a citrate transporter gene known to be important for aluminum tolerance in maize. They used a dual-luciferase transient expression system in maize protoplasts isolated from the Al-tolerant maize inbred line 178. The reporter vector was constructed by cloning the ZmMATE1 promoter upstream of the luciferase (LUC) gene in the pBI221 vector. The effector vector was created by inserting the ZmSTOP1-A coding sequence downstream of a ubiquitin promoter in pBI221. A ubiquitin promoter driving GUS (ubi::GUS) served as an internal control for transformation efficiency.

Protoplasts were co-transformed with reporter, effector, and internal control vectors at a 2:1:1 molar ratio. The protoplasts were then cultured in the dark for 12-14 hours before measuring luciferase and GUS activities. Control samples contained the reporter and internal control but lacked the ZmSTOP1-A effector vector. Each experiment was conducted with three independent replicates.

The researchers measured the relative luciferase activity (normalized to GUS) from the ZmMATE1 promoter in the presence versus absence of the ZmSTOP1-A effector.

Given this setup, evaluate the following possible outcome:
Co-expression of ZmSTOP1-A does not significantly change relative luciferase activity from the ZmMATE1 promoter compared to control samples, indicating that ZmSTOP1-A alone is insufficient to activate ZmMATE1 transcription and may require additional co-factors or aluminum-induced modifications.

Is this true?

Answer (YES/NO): NO